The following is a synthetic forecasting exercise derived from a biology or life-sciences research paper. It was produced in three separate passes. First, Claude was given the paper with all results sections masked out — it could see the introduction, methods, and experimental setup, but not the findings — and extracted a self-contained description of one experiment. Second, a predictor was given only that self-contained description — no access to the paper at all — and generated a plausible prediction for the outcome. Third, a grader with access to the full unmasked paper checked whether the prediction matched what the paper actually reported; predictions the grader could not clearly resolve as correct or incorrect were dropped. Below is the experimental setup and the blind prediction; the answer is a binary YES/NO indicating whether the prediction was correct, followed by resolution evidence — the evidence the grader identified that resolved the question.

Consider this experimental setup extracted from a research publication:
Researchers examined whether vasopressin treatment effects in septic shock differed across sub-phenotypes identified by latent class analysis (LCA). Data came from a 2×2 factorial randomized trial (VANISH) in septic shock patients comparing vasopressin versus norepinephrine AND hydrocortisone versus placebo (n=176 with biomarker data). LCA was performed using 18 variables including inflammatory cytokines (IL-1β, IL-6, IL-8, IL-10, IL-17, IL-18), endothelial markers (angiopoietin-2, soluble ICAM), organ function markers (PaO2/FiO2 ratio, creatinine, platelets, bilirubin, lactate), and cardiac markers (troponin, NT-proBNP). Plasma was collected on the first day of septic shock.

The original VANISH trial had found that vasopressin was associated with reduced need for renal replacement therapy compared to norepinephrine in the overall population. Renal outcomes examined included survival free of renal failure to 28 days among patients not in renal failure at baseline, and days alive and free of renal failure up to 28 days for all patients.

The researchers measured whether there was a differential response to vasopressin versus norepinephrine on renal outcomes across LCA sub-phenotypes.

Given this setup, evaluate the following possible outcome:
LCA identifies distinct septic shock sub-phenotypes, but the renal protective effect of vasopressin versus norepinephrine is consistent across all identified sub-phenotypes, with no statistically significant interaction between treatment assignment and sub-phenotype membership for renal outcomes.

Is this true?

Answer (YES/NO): NO